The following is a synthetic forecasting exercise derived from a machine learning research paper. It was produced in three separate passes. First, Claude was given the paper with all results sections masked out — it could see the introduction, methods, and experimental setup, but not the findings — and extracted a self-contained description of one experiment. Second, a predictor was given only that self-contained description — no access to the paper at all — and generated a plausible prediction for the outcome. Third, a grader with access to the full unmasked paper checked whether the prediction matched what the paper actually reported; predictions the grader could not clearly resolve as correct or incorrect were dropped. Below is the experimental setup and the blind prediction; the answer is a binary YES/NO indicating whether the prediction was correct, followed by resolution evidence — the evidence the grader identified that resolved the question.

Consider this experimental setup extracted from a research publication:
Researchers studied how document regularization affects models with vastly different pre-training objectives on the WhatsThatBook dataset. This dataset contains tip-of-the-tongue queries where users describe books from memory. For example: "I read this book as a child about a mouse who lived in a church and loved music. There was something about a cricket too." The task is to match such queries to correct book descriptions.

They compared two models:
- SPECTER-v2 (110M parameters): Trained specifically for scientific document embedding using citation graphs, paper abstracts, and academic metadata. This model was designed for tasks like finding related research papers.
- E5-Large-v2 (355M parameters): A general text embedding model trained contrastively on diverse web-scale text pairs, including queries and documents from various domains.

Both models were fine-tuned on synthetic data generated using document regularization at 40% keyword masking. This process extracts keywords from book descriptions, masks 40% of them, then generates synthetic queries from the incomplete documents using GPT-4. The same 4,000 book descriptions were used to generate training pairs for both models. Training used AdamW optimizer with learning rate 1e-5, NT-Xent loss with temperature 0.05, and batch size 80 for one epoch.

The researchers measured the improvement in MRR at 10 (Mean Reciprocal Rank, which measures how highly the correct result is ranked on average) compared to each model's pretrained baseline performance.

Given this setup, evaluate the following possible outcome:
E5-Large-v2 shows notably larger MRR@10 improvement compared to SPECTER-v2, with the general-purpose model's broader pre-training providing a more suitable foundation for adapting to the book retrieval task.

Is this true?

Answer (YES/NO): YES